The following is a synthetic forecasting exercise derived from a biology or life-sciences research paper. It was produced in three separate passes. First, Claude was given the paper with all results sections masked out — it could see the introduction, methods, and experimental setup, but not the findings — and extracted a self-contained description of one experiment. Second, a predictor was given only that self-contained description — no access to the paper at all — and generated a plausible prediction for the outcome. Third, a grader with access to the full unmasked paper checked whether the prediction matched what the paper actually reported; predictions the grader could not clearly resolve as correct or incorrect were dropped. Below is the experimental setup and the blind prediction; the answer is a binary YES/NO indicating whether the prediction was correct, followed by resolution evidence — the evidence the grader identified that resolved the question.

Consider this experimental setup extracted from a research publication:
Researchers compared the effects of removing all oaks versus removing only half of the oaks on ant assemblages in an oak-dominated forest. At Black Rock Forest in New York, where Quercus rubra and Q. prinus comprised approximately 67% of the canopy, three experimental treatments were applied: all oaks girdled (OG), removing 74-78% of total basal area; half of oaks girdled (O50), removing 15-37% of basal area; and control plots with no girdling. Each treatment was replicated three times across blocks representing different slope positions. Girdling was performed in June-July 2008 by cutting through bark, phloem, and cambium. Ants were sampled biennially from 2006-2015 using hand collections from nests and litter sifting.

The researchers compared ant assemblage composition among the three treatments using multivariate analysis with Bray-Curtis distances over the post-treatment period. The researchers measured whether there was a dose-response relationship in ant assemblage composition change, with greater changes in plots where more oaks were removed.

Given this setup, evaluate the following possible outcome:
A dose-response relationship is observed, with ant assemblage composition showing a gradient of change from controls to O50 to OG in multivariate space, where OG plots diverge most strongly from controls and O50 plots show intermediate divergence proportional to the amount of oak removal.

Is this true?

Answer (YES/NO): NO